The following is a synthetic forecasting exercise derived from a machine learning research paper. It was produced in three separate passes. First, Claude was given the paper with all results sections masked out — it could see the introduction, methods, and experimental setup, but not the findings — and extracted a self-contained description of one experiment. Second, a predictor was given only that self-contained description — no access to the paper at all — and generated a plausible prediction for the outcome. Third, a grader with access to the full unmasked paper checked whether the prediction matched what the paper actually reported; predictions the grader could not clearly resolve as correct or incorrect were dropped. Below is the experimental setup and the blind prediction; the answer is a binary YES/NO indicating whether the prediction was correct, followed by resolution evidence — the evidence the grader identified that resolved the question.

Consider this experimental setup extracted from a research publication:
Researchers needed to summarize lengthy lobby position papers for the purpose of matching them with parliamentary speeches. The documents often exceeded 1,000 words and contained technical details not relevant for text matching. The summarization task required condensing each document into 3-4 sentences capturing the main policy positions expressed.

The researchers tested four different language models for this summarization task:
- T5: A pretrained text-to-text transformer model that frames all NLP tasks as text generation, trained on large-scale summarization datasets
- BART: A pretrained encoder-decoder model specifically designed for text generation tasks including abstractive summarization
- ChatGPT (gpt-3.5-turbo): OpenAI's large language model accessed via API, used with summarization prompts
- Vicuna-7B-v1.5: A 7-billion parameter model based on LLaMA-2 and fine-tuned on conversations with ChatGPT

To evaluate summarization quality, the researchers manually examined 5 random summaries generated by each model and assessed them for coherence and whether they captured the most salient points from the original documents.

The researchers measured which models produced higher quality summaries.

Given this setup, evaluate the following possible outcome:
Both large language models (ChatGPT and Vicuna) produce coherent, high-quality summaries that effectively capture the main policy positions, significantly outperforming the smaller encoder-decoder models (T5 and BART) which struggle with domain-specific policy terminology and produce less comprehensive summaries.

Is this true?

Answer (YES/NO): NO